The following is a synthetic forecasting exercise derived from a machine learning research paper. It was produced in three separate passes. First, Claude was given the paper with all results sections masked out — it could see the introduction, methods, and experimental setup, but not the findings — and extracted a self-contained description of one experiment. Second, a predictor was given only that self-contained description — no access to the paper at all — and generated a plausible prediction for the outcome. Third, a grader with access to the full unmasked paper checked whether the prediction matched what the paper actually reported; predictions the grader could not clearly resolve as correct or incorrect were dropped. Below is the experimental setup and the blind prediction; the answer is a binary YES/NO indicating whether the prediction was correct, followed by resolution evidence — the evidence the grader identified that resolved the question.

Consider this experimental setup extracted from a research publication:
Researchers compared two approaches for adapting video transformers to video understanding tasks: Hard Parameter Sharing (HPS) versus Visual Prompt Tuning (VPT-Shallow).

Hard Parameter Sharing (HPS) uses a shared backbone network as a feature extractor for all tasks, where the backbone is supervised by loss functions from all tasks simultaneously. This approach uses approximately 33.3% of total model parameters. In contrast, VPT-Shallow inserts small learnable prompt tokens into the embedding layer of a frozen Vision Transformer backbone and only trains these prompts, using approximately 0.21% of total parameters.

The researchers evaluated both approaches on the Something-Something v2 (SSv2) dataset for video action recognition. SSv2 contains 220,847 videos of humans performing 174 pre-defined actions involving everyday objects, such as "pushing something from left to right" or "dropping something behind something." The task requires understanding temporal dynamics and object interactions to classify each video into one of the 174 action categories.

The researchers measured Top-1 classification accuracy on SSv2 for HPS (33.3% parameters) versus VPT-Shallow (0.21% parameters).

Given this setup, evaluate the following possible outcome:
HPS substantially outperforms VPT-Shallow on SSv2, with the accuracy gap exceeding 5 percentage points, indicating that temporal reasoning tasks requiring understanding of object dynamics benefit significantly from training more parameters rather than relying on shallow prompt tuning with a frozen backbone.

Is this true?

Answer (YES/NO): NO